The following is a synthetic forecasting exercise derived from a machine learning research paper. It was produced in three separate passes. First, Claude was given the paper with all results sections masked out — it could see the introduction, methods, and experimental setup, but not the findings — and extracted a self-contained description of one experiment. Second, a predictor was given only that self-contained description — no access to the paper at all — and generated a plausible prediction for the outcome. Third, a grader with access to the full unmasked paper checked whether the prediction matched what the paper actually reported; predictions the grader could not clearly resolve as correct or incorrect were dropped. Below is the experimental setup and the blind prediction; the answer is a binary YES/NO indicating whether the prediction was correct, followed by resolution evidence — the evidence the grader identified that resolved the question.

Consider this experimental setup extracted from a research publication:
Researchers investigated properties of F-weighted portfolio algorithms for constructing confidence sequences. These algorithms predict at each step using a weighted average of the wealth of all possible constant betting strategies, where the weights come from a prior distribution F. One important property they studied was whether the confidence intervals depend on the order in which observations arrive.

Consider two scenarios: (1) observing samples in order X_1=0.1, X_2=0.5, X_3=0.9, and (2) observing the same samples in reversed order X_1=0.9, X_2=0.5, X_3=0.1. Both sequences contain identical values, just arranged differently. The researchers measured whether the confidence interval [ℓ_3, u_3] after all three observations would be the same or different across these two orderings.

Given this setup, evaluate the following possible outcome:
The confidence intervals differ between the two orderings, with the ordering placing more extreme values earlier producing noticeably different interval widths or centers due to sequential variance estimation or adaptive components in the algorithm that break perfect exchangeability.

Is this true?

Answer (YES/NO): NO